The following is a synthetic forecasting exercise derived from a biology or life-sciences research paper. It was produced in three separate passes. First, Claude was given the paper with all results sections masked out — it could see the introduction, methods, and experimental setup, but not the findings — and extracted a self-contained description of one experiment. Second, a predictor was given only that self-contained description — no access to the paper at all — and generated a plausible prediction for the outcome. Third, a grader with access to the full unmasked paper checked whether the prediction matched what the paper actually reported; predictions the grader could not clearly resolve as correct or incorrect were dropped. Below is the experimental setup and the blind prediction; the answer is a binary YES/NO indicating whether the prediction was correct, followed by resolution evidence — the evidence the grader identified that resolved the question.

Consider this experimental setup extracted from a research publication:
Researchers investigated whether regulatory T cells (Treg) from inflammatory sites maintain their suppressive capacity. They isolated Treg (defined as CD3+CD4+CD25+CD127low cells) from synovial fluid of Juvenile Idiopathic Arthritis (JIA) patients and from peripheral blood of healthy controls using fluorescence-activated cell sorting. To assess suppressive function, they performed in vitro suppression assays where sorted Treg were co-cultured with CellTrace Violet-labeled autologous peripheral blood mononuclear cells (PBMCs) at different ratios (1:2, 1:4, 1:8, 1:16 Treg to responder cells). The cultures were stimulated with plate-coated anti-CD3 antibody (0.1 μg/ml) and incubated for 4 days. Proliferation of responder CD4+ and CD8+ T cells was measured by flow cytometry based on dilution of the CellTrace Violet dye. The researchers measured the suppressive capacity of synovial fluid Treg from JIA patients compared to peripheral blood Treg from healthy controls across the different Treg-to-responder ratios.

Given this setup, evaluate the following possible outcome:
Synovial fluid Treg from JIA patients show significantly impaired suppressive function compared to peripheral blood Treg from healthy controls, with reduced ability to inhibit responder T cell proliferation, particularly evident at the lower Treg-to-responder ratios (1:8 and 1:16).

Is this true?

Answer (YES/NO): NO